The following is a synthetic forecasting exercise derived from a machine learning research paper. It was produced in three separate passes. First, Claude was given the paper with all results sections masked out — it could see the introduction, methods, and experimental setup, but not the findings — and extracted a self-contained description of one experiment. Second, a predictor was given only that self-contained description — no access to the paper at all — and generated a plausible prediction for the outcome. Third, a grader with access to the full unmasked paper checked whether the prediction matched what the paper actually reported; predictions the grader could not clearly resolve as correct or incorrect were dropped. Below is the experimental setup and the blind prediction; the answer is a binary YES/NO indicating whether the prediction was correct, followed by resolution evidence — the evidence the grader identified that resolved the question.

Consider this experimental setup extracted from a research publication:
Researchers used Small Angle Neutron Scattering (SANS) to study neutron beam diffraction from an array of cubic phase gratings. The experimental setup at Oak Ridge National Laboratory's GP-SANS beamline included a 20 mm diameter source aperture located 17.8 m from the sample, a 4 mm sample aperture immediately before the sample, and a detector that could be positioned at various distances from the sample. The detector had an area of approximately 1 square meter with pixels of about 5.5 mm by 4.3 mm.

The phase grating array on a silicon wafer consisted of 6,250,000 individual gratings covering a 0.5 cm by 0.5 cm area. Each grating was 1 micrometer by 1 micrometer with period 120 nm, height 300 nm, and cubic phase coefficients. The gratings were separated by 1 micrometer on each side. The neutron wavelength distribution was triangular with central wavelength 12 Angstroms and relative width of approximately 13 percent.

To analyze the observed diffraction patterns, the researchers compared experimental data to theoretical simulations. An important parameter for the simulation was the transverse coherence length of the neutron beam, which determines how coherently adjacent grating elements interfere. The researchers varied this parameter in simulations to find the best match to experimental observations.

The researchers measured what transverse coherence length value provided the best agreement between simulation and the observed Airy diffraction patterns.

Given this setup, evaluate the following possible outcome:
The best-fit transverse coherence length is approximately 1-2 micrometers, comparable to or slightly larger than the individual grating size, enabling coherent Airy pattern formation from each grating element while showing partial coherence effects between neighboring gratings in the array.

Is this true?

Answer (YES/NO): NO